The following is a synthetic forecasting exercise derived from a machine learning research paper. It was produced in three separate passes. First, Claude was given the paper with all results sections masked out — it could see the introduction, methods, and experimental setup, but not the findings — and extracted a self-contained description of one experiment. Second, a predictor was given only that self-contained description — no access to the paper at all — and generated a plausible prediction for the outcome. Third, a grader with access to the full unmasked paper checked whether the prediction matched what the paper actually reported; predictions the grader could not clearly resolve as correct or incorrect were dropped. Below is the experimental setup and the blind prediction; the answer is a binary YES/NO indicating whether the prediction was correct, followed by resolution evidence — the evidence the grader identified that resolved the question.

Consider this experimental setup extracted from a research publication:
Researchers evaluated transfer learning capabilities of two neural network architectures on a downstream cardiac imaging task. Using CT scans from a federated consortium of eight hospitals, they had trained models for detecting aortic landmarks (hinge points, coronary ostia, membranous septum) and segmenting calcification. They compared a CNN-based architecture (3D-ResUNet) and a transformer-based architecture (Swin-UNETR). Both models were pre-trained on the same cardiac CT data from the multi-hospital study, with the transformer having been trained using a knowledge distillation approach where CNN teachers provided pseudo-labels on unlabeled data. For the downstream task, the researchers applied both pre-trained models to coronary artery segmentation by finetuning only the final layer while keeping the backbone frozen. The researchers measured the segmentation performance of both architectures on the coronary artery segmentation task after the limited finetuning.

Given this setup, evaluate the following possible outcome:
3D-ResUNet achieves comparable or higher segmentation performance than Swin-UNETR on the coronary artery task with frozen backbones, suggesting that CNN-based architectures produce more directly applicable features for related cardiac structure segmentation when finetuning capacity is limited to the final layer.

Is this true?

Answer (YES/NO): NO